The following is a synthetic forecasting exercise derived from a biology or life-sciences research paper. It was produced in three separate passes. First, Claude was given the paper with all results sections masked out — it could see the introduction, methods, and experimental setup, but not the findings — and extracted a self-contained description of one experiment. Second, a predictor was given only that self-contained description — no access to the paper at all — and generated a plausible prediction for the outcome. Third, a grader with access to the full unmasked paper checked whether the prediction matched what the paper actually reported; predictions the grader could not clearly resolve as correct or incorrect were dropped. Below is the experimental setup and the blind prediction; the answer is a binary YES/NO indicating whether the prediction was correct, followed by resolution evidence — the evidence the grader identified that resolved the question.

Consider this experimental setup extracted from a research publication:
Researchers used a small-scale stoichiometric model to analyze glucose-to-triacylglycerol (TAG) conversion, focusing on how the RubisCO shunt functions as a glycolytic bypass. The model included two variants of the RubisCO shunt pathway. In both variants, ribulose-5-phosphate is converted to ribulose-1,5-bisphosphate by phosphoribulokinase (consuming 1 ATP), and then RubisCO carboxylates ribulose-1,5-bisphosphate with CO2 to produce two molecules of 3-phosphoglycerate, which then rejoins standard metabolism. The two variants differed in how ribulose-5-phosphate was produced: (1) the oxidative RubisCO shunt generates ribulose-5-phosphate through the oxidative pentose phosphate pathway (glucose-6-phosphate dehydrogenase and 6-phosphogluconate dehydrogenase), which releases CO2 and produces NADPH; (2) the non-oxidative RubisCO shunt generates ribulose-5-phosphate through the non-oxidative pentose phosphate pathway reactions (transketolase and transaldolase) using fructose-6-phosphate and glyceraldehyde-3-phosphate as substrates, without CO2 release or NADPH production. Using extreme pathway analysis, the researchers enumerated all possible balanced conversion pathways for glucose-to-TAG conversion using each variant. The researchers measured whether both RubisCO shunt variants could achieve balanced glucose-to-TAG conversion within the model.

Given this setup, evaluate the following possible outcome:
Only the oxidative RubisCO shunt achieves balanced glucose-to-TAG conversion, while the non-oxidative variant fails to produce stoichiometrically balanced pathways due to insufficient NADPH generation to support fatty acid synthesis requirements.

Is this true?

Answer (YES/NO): YES